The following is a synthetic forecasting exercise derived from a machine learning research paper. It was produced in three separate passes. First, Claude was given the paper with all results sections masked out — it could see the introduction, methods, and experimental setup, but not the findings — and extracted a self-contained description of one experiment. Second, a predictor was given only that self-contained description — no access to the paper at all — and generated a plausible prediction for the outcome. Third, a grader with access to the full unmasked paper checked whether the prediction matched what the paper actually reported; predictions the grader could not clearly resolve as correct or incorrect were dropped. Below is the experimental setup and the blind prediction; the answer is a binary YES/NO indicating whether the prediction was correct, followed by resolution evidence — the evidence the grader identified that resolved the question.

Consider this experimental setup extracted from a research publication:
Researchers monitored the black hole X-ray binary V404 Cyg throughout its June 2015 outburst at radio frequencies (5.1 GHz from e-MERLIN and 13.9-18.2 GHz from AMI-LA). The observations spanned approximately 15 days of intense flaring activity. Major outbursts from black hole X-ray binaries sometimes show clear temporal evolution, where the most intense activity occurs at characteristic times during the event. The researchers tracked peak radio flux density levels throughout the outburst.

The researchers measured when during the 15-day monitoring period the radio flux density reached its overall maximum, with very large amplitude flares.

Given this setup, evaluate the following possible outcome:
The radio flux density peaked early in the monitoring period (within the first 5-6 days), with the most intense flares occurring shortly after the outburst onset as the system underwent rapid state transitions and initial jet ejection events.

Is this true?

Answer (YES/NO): NO